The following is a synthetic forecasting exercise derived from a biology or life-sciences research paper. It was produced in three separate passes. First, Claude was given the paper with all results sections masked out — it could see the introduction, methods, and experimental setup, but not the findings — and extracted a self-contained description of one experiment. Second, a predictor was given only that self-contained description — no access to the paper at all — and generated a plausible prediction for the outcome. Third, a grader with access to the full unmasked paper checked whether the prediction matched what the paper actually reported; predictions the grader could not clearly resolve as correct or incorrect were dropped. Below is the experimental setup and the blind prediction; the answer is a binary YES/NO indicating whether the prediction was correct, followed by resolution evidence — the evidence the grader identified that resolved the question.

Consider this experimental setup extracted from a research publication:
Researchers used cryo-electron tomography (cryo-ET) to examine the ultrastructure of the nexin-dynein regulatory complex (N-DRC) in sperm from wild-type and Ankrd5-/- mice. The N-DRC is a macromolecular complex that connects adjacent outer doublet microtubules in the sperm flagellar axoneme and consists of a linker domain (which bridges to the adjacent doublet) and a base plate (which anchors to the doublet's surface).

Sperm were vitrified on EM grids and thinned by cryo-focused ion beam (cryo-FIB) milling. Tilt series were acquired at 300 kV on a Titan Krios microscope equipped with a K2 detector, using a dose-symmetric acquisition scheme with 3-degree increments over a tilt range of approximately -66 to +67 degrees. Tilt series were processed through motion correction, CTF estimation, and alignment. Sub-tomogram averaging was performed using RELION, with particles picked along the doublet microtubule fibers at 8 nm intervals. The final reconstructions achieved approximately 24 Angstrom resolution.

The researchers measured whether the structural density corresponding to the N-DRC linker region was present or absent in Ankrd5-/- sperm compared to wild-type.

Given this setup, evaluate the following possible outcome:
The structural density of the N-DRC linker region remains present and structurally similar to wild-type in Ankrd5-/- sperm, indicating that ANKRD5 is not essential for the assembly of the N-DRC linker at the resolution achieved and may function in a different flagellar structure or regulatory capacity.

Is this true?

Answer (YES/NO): YES